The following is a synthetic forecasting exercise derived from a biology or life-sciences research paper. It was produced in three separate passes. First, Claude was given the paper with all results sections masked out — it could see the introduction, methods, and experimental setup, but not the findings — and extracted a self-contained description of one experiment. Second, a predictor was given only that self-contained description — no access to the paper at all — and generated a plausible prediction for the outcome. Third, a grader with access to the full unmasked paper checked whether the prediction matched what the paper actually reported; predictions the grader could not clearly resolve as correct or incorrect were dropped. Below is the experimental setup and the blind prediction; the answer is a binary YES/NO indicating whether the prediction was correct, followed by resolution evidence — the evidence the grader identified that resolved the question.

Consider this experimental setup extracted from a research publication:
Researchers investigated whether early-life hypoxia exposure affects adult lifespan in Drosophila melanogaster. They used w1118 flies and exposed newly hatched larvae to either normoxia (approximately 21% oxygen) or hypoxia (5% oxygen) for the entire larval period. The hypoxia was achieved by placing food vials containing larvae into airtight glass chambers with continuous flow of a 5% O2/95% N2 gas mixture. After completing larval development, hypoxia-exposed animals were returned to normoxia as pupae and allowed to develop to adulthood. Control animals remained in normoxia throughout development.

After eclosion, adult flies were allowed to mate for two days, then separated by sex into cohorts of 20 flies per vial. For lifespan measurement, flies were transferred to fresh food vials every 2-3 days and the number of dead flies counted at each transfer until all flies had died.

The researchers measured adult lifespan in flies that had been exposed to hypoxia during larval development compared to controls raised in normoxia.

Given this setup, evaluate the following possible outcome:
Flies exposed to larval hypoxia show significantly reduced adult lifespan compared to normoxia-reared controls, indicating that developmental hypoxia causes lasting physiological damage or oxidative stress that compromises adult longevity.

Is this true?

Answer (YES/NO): YES